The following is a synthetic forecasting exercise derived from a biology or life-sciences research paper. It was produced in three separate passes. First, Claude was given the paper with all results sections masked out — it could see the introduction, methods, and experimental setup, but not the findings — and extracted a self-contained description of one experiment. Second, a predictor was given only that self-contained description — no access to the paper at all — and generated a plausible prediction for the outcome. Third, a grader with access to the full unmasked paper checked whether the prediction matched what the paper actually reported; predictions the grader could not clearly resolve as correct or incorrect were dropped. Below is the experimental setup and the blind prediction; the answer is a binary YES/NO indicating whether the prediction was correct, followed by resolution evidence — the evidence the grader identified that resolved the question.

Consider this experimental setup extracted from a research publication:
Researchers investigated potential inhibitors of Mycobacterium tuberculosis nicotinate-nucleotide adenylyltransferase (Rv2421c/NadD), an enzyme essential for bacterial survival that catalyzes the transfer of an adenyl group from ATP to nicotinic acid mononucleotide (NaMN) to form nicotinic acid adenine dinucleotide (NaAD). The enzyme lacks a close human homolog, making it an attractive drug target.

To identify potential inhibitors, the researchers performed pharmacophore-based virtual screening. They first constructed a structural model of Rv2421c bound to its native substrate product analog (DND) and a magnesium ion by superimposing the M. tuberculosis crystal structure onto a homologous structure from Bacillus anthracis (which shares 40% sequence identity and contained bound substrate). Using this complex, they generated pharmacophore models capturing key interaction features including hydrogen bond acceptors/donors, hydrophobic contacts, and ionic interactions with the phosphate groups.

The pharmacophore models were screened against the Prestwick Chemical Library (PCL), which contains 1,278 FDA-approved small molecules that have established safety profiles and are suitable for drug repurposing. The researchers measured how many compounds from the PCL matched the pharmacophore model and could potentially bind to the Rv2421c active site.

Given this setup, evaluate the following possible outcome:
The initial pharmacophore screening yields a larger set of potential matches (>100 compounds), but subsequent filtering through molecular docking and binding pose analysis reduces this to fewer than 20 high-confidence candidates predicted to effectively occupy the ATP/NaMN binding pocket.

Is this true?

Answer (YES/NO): NO